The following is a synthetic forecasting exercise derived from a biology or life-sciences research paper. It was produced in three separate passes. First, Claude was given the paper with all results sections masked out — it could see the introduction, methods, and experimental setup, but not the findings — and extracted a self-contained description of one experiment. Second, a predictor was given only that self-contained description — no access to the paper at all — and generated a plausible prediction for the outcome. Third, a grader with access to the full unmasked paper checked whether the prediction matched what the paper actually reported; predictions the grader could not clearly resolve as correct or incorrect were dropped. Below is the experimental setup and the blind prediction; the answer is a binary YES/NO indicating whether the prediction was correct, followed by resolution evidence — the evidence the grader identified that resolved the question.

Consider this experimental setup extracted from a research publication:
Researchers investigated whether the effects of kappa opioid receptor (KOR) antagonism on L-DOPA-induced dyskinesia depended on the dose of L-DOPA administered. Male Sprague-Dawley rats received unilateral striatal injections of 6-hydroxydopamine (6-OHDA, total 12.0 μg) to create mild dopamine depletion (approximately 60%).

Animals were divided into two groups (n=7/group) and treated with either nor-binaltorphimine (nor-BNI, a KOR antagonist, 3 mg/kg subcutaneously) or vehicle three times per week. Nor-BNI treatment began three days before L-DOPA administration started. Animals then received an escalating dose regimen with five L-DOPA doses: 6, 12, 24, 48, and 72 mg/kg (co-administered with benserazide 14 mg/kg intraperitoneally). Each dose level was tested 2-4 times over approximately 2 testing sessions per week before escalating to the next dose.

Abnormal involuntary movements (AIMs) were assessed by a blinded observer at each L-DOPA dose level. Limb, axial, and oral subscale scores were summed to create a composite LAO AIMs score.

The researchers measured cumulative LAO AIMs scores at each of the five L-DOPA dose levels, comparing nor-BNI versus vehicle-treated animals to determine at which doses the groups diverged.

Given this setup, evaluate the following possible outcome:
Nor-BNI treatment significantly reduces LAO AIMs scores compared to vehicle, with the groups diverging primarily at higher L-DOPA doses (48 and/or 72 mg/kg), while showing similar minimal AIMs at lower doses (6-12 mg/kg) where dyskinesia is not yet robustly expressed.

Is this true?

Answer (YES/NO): NO